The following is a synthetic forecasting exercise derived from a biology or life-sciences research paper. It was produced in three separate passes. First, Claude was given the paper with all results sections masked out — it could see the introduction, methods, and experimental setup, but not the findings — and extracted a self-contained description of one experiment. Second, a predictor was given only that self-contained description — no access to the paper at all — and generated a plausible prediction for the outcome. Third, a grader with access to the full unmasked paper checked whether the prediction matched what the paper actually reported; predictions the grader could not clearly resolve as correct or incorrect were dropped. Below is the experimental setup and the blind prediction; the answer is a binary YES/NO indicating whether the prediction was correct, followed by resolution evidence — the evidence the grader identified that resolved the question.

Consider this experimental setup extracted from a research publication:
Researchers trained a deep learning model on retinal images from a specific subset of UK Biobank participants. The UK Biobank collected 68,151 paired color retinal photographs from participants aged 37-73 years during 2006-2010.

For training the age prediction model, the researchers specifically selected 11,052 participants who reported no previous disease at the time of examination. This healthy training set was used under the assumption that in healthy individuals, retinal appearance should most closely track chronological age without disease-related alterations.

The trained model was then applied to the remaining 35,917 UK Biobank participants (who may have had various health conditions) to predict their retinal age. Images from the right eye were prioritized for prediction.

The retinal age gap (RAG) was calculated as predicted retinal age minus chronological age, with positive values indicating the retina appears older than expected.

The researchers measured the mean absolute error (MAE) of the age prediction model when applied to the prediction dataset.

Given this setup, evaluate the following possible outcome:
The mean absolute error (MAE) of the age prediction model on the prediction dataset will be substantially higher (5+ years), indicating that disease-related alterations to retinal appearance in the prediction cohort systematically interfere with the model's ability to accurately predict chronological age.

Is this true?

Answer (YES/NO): NO